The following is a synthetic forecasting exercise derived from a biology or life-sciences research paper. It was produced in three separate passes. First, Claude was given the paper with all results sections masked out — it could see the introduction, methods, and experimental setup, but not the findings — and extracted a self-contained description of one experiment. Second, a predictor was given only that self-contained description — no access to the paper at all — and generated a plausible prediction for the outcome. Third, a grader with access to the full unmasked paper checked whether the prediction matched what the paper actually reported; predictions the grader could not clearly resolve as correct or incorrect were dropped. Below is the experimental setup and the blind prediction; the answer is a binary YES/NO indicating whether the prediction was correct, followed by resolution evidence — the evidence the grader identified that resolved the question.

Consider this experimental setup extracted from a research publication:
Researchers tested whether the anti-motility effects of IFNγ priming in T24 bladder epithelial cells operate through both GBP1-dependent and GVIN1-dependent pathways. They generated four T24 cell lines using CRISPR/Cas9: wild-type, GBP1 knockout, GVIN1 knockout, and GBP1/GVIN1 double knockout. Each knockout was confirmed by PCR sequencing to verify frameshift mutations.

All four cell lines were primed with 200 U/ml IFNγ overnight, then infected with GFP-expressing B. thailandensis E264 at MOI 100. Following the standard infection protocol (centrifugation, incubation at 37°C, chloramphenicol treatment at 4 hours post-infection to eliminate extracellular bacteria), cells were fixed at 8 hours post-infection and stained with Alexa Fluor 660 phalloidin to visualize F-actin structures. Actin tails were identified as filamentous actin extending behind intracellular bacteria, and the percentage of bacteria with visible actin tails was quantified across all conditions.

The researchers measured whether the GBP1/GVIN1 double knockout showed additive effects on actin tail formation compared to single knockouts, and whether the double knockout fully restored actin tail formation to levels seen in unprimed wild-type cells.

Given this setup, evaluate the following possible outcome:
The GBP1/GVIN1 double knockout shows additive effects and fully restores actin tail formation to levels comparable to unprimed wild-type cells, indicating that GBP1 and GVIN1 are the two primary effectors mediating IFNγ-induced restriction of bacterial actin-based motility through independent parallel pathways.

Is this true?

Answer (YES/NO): YES